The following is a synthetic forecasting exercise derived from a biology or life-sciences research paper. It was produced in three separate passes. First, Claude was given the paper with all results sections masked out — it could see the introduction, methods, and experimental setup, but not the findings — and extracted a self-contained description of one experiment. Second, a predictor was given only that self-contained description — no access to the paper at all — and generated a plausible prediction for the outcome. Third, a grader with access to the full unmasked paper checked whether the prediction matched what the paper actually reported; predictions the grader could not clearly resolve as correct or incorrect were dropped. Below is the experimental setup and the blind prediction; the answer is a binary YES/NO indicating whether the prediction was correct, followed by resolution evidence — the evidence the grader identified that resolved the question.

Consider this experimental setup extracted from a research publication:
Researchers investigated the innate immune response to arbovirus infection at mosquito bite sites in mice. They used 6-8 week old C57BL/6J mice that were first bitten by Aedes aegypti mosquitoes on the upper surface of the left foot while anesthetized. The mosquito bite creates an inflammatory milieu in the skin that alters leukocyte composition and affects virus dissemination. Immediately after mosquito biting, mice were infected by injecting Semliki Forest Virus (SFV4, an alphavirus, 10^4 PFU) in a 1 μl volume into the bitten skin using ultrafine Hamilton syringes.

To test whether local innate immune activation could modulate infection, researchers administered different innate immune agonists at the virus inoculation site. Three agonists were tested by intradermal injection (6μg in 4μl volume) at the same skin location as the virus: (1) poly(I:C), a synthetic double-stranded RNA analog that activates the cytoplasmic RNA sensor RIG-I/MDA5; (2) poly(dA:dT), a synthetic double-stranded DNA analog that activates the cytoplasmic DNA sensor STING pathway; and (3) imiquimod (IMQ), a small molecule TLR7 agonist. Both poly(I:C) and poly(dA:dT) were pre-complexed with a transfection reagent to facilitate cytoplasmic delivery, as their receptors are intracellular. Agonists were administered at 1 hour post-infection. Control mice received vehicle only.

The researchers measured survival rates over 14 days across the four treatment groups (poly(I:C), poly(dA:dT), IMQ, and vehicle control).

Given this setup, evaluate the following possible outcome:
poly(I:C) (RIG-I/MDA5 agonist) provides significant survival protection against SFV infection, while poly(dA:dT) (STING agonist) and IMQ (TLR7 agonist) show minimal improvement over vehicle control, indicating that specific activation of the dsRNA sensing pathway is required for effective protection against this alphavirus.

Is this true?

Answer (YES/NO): NO